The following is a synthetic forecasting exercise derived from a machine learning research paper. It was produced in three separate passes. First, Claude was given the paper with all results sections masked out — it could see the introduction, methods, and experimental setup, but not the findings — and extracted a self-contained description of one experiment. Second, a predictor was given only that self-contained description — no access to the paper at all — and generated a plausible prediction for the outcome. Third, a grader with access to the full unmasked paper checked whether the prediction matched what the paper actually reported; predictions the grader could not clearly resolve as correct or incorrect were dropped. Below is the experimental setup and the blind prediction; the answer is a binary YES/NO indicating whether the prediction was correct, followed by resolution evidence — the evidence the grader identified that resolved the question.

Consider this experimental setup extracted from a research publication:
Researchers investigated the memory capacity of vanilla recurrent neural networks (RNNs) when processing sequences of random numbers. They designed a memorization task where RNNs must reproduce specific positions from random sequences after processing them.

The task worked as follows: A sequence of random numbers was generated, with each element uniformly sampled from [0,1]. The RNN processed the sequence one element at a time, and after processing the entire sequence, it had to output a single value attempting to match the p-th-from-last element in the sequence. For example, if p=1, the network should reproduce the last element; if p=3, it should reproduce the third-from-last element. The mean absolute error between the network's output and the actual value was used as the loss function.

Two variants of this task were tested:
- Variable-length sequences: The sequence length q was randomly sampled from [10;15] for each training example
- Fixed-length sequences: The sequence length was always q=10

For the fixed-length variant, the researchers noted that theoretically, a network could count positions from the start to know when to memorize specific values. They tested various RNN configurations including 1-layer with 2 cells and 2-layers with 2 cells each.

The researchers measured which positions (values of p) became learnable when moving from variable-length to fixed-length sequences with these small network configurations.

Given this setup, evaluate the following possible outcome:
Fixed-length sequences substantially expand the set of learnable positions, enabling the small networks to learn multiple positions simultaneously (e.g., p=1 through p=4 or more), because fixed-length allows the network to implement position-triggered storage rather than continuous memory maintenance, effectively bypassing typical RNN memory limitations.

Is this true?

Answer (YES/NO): NO